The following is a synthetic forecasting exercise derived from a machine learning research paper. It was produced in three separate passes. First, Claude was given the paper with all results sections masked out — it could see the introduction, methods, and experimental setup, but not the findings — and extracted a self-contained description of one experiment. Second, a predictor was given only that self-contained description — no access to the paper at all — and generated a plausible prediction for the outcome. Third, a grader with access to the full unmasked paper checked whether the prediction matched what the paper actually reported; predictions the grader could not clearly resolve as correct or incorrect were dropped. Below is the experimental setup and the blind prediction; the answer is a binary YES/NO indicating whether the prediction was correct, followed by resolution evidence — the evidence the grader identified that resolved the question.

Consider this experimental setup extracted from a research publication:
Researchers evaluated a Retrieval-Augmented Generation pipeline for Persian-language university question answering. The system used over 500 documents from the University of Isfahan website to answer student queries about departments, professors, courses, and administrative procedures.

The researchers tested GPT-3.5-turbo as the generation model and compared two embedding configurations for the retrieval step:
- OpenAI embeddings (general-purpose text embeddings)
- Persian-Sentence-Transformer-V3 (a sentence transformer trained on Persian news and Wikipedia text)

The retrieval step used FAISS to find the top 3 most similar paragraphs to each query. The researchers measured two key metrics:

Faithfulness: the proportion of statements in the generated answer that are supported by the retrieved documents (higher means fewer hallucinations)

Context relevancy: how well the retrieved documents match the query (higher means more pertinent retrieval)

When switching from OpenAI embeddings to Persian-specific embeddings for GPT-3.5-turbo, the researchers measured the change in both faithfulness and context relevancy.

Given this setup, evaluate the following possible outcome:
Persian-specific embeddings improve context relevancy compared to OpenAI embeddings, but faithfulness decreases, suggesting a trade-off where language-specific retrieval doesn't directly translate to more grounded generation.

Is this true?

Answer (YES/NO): YES